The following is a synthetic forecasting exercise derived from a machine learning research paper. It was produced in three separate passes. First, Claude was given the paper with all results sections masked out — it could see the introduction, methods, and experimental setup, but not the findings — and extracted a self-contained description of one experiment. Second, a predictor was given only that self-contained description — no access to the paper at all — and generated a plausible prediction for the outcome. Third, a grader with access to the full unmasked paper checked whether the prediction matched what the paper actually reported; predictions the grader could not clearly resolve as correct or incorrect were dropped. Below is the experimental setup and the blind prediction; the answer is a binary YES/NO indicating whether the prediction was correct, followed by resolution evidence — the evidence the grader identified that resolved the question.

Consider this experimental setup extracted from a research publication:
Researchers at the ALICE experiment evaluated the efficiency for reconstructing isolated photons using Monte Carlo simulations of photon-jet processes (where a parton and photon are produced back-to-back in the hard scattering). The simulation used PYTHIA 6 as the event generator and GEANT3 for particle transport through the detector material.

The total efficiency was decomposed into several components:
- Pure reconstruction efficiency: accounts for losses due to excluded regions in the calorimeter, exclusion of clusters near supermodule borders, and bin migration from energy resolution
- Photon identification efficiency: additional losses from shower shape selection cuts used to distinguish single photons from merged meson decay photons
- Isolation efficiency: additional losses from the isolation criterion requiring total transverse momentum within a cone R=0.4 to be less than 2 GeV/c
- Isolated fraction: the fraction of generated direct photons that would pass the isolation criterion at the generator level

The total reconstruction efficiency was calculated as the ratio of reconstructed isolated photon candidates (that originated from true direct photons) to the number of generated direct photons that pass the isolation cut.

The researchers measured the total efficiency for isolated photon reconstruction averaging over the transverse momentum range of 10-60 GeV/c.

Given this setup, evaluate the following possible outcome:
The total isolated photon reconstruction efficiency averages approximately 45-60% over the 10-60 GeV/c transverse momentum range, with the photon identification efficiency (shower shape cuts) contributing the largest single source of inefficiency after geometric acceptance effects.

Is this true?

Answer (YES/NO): NO